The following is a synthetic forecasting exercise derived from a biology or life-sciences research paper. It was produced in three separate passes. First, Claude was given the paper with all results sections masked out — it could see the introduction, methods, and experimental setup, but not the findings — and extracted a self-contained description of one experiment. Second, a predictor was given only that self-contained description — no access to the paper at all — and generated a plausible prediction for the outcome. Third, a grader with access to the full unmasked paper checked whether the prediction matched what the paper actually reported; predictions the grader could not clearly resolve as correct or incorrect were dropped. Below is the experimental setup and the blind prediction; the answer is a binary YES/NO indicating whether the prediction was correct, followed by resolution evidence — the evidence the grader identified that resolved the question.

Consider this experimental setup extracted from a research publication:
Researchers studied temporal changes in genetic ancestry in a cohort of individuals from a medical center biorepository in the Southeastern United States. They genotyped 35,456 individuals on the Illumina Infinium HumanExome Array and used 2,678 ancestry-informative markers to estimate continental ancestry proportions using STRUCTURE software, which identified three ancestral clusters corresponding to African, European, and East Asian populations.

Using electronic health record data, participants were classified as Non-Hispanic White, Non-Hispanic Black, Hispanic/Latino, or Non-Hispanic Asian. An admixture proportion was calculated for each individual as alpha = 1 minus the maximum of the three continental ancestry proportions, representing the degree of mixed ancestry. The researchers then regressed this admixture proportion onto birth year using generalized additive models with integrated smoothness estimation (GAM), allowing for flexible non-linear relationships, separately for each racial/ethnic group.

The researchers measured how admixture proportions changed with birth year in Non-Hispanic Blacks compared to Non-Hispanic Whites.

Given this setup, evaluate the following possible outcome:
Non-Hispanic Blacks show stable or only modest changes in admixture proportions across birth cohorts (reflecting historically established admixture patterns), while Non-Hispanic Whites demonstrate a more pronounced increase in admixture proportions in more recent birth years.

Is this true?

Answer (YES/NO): NO